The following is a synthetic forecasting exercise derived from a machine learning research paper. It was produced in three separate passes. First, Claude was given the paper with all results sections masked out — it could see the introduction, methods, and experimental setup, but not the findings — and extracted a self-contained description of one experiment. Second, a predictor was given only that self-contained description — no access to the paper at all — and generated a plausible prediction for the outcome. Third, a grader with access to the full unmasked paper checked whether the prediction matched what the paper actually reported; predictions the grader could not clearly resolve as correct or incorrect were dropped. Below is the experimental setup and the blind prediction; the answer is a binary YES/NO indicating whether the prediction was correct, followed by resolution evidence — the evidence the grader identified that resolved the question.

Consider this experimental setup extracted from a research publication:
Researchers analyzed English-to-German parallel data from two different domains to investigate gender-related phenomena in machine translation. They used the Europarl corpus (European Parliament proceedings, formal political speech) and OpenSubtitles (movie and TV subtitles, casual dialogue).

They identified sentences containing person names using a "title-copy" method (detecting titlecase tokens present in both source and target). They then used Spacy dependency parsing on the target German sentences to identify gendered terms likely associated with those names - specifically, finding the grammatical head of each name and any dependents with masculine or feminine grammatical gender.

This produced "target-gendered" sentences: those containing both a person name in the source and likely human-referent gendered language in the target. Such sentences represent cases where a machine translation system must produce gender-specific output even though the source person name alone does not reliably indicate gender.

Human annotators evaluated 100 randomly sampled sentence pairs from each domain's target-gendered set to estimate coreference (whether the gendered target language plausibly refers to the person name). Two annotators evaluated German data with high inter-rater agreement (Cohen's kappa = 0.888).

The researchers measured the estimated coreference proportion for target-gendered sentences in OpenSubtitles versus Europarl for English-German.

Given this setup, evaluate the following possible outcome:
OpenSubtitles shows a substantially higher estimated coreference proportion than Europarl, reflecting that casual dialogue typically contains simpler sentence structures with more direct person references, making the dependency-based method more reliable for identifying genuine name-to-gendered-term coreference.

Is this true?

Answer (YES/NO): YES